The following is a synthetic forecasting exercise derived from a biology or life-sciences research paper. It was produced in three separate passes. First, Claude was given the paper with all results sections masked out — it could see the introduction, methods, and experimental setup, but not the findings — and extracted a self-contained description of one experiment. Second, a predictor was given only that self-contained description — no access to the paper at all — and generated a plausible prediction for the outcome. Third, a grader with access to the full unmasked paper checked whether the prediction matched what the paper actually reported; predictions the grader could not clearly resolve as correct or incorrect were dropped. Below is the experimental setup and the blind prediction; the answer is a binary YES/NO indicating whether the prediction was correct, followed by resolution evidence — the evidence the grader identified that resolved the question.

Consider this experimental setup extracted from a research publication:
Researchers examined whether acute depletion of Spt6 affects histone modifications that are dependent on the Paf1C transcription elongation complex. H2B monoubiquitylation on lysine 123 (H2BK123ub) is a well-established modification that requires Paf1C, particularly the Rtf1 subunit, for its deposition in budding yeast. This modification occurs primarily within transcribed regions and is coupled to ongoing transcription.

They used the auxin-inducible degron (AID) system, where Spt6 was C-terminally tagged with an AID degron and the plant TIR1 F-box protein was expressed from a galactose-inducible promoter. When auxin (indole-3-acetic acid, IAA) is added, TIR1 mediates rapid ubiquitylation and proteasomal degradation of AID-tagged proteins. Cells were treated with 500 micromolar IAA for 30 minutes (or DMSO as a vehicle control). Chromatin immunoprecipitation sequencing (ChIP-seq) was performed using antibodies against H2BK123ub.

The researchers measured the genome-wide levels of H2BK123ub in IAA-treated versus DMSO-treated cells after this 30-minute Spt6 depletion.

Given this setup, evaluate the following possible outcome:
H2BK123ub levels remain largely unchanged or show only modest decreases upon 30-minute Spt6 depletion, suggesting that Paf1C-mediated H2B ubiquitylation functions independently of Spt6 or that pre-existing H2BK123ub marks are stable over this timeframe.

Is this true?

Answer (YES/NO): NO